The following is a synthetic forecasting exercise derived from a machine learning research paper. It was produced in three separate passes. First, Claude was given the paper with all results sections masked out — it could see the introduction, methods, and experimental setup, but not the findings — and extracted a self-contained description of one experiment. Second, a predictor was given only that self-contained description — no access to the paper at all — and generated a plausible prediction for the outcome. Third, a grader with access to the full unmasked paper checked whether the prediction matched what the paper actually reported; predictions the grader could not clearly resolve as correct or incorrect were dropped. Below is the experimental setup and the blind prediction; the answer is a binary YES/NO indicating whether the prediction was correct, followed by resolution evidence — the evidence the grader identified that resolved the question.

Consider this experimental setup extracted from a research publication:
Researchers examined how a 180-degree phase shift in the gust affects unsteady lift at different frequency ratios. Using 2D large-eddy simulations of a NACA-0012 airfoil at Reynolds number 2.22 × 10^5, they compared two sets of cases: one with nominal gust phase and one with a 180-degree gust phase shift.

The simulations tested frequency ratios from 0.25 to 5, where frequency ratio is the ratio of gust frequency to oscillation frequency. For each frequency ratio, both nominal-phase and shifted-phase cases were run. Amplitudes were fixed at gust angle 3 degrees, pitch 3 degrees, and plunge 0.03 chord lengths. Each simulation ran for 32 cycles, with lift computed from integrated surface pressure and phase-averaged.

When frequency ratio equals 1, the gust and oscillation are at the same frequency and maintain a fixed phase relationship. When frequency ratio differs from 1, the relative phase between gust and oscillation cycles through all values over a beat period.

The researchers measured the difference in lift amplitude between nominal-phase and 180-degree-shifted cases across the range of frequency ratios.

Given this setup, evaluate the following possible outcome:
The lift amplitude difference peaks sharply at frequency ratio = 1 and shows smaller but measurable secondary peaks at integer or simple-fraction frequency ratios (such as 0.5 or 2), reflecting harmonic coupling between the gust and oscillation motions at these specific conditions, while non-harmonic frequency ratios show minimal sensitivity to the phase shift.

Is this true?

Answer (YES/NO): NO